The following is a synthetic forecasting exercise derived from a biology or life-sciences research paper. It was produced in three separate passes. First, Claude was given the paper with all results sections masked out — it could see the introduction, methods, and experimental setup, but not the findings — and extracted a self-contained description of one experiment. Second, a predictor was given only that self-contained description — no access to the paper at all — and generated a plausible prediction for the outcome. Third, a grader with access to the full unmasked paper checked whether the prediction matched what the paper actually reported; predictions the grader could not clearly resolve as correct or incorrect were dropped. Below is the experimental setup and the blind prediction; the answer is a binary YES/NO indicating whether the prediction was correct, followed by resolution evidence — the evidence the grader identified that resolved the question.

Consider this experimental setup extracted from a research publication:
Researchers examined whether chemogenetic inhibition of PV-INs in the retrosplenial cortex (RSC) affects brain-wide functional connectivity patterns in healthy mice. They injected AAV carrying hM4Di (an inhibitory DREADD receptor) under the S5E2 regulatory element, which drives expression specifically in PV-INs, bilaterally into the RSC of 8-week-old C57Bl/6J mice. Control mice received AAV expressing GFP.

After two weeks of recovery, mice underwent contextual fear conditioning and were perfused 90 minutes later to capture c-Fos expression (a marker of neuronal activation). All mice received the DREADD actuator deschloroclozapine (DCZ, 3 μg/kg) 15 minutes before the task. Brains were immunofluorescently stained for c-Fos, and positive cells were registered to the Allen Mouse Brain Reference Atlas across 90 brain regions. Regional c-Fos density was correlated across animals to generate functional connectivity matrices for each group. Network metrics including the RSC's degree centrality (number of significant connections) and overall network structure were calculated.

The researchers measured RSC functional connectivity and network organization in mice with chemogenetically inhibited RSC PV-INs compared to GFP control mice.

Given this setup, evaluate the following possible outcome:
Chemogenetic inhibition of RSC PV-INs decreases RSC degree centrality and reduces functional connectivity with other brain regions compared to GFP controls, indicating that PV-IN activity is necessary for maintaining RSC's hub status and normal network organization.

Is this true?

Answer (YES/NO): NO